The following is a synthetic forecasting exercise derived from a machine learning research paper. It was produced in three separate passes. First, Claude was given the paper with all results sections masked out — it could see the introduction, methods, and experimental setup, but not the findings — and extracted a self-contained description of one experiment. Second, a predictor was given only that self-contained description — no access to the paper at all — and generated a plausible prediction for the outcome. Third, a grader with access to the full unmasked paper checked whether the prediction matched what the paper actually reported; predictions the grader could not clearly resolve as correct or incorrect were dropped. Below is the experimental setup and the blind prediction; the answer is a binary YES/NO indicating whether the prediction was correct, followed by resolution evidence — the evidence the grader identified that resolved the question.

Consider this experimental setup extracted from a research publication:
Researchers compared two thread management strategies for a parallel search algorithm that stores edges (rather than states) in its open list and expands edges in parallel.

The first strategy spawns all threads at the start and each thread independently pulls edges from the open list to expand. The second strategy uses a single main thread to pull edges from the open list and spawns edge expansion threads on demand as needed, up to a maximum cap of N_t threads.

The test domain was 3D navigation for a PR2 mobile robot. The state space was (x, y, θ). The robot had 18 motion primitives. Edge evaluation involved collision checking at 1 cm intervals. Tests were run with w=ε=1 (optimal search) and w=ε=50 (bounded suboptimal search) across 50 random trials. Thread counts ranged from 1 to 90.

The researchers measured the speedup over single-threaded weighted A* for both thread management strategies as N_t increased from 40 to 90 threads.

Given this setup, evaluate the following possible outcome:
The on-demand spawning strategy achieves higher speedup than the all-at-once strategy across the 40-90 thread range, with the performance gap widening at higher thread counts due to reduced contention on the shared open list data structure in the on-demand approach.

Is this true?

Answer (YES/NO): NO